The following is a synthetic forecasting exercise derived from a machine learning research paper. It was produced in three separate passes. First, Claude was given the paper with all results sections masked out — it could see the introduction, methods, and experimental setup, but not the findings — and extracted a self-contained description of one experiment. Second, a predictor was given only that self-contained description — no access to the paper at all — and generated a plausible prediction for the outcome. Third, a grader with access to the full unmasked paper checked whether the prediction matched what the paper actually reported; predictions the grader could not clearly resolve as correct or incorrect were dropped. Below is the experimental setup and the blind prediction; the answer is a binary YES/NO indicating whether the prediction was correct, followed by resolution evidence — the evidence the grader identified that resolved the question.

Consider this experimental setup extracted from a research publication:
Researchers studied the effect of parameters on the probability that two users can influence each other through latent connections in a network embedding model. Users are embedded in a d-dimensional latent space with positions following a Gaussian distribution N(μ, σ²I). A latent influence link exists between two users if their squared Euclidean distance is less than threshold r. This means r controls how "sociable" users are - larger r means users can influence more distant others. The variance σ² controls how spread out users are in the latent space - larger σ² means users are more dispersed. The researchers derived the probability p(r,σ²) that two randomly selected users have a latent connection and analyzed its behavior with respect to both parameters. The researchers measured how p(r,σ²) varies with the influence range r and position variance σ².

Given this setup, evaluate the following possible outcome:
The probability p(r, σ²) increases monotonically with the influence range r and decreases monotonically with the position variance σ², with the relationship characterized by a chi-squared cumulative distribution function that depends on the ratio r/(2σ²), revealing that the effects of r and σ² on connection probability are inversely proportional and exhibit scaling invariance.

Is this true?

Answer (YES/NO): NO